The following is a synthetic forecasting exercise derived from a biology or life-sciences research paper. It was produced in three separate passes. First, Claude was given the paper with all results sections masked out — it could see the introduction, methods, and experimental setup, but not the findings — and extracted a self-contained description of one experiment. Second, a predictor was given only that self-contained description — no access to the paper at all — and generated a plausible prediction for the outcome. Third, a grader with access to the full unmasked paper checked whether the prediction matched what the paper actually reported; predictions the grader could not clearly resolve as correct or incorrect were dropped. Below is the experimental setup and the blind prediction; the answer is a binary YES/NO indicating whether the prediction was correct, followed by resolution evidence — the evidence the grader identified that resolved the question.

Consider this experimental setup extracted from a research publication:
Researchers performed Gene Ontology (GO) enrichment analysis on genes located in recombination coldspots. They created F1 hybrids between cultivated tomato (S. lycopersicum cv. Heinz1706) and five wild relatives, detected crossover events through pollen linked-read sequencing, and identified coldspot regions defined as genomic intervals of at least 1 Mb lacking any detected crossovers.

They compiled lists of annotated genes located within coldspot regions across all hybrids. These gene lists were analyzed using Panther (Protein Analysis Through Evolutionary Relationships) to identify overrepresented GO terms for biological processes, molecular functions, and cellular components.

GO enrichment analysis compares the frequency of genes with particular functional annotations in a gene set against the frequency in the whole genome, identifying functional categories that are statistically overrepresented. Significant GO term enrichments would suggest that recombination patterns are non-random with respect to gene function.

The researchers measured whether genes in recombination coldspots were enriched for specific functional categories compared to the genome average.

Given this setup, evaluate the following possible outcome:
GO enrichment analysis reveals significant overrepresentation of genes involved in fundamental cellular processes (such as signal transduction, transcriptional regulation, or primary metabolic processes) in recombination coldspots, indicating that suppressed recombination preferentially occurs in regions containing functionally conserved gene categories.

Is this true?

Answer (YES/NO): YES